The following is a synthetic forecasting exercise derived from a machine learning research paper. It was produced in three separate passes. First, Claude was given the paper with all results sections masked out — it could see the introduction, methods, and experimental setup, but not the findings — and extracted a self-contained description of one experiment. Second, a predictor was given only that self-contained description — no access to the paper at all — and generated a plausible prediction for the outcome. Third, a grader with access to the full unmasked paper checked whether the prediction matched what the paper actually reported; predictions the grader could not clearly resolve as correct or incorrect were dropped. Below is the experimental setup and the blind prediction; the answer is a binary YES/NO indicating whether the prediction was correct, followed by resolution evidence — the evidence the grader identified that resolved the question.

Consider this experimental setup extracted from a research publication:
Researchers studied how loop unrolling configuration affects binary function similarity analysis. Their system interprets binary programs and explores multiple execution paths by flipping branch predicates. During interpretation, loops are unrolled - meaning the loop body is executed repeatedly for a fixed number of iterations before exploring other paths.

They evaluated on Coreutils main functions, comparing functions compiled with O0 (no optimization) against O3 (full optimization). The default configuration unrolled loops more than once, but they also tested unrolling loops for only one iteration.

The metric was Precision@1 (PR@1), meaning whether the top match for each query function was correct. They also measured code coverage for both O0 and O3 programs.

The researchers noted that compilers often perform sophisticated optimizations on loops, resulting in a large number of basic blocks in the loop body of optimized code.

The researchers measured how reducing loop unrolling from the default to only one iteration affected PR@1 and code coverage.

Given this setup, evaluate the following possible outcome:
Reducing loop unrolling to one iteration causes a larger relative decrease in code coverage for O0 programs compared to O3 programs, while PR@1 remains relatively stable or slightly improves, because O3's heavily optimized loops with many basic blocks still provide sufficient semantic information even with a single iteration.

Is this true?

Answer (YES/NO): NO